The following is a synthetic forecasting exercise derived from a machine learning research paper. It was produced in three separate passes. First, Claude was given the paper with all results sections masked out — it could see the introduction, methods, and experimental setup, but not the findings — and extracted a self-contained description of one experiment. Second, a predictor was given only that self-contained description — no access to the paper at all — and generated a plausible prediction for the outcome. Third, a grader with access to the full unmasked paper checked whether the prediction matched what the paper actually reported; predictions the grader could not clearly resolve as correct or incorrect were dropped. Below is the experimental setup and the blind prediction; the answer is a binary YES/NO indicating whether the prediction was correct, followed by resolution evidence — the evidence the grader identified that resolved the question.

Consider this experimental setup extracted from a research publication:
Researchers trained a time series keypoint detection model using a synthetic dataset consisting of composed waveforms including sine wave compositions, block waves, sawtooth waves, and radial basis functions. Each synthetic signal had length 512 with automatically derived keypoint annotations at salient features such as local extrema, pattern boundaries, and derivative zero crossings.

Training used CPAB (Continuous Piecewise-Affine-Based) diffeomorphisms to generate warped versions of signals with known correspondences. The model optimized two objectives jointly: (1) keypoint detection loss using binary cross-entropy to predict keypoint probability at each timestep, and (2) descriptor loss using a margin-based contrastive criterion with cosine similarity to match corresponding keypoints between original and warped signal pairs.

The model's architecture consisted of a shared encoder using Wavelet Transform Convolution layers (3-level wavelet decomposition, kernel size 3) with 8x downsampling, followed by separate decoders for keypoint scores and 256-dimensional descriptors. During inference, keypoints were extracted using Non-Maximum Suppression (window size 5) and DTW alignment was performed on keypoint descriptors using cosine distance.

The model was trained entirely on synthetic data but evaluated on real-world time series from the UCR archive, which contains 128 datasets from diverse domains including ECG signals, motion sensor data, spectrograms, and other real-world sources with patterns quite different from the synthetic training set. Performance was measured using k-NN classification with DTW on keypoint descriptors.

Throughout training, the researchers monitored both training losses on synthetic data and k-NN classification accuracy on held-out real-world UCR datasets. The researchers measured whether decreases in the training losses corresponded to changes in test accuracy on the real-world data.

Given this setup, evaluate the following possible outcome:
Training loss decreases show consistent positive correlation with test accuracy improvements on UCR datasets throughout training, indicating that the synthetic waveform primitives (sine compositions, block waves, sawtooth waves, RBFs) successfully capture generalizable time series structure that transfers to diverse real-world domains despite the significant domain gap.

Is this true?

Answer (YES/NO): YES